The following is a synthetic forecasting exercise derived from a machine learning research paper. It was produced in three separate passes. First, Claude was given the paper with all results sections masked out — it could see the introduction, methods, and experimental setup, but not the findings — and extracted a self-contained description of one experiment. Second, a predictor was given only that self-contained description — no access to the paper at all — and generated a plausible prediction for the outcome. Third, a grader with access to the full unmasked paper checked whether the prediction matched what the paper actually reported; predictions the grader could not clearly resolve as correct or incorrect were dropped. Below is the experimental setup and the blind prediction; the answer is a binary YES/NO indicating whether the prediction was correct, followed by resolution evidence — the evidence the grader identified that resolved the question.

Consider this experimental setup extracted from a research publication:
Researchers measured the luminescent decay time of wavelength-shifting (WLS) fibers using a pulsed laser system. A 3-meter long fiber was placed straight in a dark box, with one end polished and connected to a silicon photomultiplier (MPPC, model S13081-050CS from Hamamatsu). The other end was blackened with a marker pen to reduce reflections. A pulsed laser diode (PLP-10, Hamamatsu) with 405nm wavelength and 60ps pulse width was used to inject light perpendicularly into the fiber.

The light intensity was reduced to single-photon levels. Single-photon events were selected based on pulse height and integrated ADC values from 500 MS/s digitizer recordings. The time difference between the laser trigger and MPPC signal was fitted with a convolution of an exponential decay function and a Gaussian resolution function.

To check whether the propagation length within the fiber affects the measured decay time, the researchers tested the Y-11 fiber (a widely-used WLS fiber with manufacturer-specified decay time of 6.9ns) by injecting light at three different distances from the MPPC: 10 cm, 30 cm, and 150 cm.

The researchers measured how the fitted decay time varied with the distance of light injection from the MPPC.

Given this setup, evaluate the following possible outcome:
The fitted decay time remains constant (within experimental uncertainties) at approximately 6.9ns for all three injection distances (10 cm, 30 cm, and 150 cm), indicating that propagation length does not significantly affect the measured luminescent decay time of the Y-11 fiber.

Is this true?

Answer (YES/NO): NO